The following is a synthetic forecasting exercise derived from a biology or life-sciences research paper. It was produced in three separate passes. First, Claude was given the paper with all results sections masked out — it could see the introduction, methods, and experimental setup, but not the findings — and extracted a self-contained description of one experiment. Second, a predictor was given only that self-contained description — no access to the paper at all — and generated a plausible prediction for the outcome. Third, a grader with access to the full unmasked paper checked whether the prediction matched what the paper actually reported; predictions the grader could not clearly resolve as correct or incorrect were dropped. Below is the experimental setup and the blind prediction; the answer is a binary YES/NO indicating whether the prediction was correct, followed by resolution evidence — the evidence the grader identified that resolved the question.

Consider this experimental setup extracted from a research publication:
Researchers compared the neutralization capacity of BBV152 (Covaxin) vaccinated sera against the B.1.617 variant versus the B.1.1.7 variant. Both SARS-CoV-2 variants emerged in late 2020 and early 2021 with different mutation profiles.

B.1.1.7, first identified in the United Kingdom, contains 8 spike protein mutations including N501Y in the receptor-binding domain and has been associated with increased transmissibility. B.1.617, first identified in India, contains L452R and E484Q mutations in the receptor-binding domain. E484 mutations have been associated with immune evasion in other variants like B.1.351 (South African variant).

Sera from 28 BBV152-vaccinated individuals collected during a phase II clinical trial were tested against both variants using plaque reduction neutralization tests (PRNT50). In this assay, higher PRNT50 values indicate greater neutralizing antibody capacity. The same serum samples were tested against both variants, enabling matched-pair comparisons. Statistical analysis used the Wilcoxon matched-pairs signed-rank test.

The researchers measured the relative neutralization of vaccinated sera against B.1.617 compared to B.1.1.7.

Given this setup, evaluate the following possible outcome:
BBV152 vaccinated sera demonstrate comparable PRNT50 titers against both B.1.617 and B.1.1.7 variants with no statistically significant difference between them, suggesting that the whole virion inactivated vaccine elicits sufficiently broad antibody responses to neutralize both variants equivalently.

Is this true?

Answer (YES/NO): NO